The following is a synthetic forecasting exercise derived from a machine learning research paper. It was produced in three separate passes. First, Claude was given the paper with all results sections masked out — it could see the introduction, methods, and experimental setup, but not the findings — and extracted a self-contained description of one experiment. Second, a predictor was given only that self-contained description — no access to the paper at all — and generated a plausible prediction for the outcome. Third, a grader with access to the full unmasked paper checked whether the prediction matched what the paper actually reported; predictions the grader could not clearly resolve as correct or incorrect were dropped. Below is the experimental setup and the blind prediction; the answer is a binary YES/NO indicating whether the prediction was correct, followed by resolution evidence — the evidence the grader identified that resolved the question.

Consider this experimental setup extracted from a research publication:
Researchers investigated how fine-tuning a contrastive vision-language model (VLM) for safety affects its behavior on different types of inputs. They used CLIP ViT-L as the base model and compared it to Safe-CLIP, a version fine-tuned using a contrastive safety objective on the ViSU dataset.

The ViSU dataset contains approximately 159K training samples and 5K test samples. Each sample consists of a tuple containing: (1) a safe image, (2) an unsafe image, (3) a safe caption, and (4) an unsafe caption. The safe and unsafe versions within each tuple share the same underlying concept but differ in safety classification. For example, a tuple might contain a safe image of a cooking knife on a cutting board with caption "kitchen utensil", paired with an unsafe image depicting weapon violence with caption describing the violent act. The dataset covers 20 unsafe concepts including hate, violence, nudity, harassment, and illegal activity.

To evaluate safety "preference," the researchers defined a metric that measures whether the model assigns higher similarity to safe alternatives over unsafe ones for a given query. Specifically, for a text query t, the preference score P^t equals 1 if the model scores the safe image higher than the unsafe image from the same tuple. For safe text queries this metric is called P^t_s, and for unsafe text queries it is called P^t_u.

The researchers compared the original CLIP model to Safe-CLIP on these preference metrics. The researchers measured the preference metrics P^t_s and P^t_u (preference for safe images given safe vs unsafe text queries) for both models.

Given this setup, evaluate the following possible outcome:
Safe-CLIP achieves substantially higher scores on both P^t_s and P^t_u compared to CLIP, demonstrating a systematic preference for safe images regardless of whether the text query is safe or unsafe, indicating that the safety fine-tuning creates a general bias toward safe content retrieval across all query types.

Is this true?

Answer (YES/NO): NO